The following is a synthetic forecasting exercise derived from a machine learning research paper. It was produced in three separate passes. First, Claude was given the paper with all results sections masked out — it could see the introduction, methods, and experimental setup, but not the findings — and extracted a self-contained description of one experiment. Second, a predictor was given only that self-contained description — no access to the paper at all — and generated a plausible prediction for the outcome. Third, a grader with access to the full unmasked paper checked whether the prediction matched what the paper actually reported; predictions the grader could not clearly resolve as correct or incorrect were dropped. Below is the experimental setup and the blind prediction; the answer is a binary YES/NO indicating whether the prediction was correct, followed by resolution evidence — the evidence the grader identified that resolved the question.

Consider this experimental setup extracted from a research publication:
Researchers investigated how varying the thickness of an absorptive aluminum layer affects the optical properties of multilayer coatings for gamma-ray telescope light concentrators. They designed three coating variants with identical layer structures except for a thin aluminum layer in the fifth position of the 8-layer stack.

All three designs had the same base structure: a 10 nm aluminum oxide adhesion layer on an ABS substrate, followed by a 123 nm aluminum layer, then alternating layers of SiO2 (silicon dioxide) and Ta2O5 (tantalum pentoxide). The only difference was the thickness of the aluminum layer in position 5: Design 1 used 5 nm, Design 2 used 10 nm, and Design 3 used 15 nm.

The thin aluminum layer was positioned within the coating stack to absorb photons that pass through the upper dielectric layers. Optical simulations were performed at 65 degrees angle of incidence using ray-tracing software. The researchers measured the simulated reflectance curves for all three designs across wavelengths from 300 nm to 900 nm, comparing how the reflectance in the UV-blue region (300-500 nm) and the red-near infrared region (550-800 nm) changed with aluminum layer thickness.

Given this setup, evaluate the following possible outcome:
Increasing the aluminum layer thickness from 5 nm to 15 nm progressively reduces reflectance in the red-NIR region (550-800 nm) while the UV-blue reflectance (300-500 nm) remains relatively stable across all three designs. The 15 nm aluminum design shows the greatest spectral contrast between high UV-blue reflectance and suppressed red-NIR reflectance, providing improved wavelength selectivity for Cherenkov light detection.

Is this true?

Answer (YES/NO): NO